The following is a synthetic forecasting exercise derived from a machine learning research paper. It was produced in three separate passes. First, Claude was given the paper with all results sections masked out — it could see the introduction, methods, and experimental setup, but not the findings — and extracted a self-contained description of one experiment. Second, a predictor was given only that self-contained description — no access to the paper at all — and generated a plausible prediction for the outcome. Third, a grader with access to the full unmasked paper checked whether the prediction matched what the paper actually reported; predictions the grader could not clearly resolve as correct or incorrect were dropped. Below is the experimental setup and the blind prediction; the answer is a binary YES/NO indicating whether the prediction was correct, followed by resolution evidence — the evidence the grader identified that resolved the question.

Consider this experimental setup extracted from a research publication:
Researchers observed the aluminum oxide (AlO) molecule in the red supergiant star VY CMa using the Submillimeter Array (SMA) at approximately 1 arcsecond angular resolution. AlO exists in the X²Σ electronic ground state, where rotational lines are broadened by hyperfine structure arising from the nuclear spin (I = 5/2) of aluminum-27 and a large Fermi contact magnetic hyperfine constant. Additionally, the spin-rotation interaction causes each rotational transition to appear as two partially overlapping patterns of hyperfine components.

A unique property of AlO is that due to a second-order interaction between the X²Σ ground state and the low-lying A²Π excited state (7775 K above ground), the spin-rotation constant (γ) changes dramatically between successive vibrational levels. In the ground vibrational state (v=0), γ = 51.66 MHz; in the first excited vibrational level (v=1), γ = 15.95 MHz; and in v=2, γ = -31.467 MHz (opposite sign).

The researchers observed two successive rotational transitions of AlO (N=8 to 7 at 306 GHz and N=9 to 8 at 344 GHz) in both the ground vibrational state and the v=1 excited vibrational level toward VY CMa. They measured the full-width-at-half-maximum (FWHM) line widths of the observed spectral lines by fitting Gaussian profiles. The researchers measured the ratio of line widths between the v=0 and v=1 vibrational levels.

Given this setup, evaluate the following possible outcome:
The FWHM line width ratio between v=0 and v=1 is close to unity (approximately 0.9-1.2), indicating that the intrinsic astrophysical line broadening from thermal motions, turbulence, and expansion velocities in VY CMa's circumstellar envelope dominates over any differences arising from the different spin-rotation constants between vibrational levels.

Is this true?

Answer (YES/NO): NO